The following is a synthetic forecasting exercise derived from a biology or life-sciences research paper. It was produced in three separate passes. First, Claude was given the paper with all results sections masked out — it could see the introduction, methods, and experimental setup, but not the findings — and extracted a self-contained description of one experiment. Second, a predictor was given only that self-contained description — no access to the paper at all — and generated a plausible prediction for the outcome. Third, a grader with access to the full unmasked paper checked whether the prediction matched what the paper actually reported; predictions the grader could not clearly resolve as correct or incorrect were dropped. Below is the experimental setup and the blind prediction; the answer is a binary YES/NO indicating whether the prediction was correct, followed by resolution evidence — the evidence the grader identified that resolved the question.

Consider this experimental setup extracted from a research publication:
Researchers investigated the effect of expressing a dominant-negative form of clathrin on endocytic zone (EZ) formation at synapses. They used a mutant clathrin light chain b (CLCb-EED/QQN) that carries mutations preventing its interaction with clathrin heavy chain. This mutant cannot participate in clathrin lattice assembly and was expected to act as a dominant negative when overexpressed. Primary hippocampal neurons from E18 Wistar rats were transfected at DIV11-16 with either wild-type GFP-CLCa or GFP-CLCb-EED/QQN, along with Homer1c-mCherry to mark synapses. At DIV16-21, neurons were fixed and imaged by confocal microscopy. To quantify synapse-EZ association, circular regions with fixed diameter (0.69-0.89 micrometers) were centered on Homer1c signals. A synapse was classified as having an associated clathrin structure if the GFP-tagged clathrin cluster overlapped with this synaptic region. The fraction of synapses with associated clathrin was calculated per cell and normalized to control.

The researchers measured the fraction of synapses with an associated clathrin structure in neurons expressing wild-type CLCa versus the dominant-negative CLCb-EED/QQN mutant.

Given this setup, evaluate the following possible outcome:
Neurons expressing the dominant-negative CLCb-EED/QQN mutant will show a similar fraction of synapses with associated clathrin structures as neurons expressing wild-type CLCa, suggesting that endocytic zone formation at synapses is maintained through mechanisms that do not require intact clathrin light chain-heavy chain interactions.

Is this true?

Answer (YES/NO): YES